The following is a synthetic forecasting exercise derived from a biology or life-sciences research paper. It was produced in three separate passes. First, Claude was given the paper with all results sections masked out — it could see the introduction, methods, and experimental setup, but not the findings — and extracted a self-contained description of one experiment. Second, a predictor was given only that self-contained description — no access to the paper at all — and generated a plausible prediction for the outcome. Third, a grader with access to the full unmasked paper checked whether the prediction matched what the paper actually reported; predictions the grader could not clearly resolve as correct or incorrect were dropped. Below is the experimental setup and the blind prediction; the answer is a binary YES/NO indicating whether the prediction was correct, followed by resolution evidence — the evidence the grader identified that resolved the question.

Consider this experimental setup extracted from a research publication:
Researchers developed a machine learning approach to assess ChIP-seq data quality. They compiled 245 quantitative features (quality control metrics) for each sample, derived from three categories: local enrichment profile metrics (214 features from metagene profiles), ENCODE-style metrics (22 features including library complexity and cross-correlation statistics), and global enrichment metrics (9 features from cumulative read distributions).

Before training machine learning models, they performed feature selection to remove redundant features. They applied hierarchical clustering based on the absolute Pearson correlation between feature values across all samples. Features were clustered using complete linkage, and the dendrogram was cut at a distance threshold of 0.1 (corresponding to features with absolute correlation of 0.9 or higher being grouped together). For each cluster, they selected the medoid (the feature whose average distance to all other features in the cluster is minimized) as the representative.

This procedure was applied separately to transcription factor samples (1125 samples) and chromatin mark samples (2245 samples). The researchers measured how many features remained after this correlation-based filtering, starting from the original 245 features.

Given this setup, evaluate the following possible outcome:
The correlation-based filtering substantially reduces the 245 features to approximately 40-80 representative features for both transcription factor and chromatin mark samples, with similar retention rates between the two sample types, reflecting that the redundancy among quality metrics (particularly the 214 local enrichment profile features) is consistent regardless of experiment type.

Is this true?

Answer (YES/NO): NO